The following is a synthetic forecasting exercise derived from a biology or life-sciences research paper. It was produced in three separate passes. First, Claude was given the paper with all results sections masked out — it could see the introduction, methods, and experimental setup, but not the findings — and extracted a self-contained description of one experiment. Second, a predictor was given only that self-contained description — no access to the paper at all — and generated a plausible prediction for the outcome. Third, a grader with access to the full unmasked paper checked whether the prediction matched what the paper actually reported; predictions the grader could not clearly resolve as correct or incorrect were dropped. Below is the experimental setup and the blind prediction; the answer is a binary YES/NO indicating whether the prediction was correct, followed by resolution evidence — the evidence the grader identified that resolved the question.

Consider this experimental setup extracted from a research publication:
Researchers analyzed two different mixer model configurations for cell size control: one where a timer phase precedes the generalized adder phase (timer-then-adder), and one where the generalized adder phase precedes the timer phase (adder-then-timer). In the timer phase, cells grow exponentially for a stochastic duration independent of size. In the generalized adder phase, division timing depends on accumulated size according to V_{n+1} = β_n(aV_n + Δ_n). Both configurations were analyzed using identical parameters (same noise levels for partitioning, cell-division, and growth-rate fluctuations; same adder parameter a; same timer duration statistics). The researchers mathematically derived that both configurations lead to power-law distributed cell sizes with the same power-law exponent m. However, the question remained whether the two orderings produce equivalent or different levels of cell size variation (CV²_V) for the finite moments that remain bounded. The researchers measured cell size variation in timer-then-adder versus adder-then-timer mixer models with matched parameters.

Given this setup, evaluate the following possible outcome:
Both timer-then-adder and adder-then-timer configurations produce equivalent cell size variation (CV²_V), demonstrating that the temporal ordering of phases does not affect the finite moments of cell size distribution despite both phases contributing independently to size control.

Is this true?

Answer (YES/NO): NO